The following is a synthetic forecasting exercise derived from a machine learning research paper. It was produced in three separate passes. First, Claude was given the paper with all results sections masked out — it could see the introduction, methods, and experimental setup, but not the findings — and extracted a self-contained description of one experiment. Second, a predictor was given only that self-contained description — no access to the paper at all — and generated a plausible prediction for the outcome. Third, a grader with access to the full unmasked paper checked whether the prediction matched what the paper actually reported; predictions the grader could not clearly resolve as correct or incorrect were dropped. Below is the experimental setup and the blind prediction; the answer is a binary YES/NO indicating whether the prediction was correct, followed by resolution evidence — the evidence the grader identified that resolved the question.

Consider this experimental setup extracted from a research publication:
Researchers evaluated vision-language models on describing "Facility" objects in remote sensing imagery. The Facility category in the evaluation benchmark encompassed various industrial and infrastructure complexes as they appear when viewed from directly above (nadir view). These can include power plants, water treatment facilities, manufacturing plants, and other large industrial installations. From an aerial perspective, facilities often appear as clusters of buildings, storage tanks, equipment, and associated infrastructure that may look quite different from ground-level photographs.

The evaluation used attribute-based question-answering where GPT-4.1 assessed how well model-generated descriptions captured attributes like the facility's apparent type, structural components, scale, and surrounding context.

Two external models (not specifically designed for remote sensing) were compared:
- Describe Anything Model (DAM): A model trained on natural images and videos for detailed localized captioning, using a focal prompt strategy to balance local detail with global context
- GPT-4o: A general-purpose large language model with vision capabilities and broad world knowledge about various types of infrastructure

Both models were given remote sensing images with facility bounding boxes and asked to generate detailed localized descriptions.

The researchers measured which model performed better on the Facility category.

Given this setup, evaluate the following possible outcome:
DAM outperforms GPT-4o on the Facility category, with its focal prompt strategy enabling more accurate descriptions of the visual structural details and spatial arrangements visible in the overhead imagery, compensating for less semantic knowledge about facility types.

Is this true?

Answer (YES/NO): NO